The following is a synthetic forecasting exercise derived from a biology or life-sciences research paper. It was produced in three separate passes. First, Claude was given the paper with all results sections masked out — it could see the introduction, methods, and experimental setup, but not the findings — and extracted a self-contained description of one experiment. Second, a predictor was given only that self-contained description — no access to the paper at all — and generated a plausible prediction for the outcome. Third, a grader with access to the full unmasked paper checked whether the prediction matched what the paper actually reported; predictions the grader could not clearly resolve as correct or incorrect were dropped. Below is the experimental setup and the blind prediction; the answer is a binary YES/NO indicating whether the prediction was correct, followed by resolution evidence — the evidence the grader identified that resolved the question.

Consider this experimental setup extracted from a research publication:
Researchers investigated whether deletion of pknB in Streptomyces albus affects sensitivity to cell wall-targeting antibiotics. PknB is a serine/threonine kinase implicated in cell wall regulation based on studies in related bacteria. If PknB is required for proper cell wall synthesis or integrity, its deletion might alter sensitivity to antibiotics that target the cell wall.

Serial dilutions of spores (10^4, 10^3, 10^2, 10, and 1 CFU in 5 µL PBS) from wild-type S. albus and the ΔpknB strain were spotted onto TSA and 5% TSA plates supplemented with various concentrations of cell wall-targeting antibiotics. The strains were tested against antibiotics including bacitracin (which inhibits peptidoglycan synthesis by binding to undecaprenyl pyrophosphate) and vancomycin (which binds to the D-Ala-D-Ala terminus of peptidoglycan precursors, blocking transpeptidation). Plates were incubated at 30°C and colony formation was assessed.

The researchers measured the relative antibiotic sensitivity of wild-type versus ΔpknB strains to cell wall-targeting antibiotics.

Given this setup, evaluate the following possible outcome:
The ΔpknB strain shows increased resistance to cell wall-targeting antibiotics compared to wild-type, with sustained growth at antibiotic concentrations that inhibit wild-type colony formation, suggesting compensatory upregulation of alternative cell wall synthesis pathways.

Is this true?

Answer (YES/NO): NO